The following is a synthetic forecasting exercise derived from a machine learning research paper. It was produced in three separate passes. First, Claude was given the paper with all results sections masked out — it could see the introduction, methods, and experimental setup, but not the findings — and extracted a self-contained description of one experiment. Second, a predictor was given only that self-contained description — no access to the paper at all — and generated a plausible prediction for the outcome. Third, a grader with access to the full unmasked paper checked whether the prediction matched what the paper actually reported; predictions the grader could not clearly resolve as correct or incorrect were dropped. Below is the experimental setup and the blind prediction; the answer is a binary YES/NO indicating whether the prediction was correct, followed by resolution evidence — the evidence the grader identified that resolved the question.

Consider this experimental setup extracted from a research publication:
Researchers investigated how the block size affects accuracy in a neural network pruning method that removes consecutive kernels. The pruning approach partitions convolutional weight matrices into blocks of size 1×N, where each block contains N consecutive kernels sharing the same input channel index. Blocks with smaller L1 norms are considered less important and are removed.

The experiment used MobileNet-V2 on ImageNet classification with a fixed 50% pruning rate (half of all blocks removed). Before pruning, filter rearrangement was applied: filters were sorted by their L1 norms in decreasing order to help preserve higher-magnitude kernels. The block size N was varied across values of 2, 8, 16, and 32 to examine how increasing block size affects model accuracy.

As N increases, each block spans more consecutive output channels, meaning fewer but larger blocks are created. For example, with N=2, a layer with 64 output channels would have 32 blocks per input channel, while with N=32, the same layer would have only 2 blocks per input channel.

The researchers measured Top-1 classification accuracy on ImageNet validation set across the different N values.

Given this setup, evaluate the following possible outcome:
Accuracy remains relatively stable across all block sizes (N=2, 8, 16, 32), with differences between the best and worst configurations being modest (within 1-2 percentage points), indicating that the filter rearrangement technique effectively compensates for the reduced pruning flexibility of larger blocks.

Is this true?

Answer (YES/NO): YES